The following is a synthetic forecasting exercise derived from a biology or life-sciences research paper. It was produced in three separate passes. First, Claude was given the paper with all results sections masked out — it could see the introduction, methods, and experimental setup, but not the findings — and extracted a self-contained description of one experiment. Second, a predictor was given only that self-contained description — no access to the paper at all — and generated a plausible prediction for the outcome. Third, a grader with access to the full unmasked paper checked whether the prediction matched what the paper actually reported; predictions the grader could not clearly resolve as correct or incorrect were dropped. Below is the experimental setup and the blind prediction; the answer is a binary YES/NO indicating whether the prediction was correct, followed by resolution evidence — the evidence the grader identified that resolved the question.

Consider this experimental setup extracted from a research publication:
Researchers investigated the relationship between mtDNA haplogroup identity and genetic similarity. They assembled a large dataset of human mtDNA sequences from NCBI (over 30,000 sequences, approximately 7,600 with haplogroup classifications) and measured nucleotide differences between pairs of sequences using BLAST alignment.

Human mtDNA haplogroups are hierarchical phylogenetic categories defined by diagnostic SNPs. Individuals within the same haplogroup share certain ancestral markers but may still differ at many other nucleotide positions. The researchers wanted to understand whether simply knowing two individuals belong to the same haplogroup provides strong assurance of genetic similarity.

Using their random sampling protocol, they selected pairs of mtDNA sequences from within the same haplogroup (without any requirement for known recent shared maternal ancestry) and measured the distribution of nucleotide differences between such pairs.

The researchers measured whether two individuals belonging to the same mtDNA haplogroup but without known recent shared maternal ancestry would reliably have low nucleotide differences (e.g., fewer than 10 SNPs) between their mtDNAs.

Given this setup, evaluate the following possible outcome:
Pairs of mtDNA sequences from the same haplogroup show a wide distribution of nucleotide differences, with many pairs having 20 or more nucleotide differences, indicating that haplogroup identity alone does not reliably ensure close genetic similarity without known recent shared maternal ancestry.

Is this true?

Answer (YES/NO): YES